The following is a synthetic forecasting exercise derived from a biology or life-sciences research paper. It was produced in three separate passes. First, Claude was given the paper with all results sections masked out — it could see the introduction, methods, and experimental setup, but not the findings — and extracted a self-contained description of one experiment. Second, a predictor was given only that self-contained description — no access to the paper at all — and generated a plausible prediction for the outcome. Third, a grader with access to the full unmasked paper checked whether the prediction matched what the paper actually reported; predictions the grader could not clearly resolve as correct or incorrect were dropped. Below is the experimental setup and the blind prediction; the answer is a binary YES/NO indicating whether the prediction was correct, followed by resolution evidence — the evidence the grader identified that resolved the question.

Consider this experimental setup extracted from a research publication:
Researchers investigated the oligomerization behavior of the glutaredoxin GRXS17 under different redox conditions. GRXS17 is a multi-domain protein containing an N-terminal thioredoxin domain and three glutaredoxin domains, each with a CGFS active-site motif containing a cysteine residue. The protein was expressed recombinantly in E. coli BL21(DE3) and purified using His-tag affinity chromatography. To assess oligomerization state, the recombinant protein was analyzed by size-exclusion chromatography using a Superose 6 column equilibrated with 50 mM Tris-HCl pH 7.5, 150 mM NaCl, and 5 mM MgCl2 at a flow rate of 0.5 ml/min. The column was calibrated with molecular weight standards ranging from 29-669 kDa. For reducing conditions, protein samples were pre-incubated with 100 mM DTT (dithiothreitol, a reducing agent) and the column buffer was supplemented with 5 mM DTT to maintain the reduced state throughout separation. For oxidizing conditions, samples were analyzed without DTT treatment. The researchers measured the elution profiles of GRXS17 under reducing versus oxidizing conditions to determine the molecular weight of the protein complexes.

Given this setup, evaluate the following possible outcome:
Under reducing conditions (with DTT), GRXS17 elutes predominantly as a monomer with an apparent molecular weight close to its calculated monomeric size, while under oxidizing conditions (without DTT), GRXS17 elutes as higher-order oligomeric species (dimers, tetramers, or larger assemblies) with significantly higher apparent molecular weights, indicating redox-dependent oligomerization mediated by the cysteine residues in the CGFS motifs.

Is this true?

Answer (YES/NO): NO